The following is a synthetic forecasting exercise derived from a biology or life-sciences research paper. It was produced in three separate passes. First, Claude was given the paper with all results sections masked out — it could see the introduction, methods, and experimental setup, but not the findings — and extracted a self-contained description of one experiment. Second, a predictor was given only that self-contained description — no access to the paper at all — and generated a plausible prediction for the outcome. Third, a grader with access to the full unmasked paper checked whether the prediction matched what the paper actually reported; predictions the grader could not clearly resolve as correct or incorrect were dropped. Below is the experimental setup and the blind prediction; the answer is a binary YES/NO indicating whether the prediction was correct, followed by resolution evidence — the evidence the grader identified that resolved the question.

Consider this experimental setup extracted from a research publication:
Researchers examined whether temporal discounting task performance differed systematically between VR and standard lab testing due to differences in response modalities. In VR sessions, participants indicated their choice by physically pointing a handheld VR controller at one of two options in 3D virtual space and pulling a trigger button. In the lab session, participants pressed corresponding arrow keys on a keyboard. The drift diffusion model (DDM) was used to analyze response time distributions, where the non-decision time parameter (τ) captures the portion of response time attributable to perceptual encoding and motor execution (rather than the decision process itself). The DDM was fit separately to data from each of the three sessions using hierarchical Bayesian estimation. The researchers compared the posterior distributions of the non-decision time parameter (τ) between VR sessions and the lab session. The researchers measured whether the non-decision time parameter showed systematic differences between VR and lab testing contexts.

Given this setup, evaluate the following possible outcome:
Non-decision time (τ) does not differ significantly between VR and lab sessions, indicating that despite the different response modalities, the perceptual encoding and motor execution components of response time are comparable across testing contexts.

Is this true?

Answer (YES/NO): NO